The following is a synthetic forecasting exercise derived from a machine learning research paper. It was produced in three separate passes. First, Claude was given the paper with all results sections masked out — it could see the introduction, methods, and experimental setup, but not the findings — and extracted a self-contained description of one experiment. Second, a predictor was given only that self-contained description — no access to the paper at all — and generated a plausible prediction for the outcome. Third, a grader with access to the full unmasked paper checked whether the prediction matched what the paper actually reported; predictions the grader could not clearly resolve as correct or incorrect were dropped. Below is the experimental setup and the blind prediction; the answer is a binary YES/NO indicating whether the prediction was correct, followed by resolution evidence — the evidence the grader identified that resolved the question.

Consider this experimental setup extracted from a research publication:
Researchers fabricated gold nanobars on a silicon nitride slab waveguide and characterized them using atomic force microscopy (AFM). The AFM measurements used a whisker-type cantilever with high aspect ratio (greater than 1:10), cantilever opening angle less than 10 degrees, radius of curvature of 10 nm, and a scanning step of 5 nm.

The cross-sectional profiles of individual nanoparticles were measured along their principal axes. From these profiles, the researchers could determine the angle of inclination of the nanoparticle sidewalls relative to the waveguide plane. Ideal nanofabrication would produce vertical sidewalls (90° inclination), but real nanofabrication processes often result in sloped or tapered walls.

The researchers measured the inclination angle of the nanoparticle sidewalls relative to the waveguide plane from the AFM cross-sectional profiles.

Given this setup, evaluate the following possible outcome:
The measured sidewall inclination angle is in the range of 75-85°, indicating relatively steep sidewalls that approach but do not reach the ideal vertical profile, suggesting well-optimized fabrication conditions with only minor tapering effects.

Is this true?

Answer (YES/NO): NO